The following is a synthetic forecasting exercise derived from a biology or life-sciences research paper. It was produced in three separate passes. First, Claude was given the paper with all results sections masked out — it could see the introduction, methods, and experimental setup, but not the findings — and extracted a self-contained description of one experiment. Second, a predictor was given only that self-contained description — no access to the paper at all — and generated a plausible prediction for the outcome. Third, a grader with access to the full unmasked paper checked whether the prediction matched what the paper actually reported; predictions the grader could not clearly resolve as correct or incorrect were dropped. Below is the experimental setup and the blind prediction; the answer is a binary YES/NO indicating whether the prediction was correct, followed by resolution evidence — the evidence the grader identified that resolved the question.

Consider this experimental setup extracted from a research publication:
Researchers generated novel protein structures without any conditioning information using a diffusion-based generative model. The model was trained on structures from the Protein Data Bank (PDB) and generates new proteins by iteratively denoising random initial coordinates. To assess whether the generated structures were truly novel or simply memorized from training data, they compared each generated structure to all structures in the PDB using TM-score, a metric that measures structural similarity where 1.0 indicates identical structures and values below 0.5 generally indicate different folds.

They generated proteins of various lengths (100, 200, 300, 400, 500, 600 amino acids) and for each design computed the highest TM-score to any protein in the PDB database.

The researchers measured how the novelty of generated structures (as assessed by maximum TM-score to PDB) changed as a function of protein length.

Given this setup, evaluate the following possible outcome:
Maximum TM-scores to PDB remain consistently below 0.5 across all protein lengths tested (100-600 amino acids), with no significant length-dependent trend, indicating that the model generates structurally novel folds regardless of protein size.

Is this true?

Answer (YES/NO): NO